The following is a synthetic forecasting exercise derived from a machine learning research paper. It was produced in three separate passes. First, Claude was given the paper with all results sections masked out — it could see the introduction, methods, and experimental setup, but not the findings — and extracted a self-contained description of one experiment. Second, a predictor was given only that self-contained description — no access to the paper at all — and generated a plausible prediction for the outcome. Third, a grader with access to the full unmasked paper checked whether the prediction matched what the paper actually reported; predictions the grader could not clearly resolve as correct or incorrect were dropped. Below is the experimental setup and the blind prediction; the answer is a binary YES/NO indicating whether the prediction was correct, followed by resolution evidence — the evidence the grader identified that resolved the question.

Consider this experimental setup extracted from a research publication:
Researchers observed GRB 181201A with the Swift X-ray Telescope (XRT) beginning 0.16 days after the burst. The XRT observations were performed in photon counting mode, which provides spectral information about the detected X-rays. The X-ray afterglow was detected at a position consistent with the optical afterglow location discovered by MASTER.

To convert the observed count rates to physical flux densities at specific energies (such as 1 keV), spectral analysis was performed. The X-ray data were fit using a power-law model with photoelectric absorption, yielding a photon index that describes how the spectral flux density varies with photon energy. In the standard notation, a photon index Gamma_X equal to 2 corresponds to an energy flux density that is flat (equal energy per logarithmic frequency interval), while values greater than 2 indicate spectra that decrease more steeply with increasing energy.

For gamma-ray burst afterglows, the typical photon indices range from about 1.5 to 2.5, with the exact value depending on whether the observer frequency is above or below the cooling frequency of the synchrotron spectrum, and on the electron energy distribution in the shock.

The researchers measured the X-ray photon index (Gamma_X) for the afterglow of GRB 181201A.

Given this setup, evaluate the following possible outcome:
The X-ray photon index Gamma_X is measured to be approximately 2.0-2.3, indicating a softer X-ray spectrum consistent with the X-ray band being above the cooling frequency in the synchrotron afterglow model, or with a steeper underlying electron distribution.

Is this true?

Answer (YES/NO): NO